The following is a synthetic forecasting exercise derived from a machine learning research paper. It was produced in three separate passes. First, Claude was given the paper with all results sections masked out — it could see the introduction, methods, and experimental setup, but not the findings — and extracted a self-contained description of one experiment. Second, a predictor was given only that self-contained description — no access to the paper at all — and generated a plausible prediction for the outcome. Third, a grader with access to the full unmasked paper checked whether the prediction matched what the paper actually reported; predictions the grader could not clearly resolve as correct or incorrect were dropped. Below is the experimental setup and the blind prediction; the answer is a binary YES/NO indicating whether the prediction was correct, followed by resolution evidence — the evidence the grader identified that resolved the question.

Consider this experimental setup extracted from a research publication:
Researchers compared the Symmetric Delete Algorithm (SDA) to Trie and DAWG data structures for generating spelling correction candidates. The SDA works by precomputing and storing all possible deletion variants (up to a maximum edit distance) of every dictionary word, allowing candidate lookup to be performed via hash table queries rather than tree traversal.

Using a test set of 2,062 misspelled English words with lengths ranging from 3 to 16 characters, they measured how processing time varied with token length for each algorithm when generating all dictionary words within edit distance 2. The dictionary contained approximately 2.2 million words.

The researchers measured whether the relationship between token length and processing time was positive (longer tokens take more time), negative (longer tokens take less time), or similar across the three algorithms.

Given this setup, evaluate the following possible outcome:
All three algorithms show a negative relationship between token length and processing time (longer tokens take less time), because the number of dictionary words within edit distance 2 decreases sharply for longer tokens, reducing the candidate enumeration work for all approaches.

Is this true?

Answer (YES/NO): NO